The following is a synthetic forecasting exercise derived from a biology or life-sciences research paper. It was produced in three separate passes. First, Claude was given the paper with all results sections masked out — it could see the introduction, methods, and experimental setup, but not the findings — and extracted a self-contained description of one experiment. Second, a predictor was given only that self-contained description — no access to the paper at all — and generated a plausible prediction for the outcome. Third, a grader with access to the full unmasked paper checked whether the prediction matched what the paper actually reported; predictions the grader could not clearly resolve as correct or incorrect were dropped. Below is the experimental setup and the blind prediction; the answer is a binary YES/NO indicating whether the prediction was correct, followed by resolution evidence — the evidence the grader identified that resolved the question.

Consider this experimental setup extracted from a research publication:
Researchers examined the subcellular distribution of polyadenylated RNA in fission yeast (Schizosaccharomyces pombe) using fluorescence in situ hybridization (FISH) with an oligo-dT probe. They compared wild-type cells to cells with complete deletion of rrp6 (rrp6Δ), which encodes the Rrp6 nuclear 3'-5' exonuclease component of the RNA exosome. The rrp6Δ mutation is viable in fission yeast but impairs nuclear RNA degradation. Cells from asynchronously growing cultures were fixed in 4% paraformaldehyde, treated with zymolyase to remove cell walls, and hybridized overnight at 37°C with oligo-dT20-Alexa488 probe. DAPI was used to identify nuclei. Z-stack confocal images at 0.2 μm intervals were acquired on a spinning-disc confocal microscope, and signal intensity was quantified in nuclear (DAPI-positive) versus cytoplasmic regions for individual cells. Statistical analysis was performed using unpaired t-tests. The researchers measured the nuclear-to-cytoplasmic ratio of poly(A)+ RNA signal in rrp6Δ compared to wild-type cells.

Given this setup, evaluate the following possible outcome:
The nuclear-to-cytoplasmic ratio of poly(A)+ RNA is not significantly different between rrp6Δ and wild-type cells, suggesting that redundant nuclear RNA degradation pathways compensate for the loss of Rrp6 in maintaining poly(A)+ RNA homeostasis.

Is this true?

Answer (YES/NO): NO